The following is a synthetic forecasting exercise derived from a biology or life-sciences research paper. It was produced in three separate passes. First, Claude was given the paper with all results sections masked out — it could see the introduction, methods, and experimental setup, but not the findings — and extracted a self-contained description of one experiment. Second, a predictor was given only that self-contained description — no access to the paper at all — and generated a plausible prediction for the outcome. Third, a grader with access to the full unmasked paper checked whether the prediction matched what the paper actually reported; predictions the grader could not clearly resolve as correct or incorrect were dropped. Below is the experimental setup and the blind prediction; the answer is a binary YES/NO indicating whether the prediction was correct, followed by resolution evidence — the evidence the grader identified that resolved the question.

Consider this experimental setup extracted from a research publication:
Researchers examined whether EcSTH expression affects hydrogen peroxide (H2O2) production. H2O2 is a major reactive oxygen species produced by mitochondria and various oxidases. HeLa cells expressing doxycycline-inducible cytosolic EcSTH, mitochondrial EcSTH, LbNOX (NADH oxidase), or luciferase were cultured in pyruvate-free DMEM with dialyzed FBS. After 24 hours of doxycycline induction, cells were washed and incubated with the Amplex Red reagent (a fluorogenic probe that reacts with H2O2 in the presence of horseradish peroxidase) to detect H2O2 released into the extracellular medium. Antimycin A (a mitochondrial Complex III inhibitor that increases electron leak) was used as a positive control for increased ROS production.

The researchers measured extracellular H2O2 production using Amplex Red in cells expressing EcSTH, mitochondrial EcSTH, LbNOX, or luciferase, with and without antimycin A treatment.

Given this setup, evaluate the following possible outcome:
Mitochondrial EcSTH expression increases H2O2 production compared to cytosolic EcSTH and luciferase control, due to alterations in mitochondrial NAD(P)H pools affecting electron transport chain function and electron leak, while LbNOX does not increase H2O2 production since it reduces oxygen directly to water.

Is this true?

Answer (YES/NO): NO